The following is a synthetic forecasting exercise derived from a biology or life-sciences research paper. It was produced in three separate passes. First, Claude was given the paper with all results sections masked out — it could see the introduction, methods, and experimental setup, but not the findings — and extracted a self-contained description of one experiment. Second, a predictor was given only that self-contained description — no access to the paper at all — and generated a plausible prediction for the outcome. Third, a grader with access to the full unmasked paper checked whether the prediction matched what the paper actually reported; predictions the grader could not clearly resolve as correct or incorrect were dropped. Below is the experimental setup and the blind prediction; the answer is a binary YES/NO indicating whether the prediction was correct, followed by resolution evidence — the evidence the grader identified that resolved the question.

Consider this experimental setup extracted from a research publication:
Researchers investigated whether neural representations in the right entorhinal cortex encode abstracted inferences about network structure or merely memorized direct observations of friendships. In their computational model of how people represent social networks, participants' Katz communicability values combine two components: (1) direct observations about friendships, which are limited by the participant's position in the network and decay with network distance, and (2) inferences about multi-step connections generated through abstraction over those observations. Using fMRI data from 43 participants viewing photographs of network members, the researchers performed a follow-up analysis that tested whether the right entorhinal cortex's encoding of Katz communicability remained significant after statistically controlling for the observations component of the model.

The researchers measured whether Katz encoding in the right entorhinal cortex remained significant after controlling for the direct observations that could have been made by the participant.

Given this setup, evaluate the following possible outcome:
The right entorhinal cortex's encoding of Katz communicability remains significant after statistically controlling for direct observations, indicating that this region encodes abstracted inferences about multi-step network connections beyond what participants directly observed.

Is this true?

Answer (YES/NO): YES